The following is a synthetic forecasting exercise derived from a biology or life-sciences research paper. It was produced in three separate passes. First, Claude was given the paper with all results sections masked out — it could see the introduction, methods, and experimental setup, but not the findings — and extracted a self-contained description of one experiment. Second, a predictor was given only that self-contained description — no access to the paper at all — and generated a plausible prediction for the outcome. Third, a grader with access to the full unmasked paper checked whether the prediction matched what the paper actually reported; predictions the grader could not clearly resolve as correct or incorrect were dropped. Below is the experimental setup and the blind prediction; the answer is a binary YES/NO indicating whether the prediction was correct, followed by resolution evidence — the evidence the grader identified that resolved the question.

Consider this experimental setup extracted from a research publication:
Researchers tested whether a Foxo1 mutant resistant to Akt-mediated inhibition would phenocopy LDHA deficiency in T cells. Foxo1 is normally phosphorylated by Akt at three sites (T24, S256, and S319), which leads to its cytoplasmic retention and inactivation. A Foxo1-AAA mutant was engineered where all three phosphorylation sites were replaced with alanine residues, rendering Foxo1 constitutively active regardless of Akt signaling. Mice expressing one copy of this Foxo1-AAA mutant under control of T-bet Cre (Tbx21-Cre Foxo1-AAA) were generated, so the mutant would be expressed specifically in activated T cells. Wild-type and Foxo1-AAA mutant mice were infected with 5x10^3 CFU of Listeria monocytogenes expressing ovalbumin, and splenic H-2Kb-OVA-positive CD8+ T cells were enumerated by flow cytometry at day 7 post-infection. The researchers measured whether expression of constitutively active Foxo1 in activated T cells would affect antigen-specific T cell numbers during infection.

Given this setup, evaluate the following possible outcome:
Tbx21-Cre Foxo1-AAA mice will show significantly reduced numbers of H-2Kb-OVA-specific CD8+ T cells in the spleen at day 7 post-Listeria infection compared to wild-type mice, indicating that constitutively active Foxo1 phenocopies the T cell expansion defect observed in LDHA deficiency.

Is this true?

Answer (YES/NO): YES